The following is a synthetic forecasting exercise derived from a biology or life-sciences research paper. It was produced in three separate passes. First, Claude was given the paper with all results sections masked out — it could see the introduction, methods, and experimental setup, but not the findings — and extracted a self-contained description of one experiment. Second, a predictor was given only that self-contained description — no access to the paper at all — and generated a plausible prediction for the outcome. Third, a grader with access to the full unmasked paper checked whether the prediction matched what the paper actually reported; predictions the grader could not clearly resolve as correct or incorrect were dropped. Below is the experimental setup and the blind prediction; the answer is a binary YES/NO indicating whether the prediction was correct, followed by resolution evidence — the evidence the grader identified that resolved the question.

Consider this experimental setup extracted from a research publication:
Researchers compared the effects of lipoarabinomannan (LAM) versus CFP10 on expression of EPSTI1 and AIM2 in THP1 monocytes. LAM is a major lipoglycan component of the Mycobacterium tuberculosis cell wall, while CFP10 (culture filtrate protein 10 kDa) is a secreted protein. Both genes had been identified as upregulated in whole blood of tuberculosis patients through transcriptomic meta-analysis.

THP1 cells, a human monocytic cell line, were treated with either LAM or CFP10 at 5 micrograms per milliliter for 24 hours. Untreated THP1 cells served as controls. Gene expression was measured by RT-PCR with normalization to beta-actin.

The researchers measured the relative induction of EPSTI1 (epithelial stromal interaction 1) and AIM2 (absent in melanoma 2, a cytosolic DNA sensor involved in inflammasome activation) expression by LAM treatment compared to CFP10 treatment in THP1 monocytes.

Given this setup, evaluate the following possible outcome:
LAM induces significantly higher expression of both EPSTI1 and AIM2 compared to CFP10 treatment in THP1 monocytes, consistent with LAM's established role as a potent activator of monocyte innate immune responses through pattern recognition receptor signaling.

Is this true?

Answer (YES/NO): YES